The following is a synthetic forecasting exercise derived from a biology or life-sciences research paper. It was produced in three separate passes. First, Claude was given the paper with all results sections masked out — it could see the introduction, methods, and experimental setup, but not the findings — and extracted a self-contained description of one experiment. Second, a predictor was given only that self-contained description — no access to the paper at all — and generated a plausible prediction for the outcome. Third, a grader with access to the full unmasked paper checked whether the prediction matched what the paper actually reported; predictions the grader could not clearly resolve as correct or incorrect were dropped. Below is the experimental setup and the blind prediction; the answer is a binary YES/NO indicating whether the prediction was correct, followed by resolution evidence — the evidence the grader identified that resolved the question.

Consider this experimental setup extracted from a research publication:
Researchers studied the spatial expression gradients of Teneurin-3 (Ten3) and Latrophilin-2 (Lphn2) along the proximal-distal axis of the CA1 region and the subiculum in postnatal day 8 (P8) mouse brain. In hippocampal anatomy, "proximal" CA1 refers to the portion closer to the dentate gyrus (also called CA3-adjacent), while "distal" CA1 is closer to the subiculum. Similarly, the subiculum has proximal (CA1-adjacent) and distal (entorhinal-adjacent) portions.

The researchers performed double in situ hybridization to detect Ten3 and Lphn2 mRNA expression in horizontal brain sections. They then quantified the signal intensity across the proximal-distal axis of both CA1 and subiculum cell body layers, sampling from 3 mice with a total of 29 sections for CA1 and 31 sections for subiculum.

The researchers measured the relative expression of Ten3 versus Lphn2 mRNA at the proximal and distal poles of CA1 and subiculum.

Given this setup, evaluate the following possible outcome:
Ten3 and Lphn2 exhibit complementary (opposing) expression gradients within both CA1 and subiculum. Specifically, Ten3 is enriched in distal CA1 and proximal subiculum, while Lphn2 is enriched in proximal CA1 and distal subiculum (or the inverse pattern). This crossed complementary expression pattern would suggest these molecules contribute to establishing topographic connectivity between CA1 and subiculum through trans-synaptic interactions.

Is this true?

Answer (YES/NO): YES